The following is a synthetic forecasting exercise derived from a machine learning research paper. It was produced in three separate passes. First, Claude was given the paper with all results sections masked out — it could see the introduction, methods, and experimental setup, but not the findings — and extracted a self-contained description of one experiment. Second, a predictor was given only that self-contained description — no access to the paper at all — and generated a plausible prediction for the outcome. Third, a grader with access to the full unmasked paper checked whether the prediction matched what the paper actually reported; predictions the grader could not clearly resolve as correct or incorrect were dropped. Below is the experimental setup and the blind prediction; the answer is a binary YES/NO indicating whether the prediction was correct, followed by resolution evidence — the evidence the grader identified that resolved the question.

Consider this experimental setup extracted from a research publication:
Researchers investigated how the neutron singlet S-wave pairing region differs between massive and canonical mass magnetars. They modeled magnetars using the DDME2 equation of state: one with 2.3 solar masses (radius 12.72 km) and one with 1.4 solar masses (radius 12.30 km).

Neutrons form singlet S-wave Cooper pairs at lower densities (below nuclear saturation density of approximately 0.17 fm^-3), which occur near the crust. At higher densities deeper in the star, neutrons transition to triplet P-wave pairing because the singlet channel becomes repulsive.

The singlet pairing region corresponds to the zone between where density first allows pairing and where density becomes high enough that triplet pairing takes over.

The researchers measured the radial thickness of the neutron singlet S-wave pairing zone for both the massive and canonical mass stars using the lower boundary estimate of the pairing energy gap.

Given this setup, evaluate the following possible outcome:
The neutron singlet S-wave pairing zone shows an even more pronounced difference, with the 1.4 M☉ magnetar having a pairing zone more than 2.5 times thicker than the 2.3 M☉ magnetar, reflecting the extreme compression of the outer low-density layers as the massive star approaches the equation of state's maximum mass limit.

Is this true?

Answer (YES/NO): NO